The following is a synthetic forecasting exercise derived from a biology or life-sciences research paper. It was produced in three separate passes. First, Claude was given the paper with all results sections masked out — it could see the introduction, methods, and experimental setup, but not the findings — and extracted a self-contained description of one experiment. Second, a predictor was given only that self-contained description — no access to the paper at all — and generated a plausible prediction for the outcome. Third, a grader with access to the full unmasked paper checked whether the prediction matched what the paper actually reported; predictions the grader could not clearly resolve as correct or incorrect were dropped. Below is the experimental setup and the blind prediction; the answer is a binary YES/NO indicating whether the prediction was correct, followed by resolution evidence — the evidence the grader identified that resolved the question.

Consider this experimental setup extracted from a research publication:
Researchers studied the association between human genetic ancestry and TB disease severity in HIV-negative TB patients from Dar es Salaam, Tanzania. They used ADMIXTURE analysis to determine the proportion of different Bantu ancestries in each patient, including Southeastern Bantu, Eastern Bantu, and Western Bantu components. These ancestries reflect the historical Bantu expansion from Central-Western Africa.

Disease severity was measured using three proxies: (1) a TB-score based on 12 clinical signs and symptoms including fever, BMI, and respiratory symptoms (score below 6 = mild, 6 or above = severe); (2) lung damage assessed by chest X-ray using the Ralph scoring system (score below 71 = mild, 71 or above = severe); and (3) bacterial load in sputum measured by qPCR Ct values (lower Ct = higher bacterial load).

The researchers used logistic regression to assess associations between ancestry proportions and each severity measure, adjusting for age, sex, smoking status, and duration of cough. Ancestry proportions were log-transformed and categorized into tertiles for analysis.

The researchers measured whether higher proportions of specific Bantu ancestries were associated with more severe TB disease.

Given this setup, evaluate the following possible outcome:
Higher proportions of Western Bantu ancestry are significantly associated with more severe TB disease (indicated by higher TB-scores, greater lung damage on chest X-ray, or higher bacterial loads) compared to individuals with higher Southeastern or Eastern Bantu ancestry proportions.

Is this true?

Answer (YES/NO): NO